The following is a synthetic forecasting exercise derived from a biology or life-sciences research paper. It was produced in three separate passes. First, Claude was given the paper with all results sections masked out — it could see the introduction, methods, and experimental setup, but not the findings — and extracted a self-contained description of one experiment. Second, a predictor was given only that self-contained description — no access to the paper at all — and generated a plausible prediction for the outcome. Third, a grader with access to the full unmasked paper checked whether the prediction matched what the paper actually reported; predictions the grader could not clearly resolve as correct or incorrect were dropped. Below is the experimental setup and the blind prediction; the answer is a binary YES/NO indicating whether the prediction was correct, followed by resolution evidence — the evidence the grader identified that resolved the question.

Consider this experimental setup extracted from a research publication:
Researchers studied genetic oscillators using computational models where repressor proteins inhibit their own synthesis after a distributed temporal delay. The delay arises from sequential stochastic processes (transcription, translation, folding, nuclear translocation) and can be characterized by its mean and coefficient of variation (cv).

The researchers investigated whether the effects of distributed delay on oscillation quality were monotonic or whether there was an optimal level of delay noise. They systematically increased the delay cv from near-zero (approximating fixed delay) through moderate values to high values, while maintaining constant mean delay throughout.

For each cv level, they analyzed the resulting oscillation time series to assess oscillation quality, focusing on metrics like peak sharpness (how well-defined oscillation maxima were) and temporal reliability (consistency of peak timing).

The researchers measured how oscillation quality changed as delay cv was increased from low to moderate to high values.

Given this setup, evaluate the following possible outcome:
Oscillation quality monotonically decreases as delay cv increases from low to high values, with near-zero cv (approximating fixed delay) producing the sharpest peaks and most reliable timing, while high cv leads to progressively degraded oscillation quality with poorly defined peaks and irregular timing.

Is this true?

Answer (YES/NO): NO